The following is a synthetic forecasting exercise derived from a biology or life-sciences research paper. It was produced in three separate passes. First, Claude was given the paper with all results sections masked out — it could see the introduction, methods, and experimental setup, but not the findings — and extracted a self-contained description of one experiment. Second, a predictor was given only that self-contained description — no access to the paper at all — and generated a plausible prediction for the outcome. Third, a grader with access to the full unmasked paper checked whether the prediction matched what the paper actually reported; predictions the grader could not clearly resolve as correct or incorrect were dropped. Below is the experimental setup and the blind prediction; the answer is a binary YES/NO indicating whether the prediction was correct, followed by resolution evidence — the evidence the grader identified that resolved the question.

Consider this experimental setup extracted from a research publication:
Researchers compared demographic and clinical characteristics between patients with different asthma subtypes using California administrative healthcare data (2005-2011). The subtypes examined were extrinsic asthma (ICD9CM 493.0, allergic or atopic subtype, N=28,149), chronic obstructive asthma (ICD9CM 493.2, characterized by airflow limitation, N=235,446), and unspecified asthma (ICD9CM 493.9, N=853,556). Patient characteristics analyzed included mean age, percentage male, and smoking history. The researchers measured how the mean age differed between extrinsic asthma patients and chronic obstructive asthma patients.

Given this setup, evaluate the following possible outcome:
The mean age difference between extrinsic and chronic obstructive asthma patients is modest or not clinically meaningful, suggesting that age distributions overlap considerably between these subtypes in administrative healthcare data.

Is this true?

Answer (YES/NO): NO